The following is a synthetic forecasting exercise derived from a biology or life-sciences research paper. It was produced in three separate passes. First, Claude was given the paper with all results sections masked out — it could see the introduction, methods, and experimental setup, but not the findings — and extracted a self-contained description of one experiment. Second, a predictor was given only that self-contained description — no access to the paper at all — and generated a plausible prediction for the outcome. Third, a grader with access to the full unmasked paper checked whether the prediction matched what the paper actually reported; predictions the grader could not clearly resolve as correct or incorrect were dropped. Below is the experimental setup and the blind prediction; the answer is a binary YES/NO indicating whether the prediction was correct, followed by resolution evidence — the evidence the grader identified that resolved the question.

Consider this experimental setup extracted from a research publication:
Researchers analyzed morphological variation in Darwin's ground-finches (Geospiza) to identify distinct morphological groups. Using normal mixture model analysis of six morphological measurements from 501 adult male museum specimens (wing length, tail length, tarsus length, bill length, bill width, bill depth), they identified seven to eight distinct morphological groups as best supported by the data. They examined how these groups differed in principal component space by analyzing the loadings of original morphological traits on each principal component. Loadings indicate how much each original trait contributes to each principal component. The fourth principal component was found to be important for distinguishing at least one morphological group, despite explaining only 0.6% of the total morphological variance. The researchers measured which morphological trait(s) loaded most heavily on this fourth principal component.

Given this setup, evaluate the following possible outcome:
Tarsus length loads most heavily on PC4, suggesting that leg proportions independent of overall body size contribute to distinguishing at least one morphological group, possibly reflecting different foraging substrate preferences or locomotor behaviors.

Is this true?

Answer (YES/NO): YES